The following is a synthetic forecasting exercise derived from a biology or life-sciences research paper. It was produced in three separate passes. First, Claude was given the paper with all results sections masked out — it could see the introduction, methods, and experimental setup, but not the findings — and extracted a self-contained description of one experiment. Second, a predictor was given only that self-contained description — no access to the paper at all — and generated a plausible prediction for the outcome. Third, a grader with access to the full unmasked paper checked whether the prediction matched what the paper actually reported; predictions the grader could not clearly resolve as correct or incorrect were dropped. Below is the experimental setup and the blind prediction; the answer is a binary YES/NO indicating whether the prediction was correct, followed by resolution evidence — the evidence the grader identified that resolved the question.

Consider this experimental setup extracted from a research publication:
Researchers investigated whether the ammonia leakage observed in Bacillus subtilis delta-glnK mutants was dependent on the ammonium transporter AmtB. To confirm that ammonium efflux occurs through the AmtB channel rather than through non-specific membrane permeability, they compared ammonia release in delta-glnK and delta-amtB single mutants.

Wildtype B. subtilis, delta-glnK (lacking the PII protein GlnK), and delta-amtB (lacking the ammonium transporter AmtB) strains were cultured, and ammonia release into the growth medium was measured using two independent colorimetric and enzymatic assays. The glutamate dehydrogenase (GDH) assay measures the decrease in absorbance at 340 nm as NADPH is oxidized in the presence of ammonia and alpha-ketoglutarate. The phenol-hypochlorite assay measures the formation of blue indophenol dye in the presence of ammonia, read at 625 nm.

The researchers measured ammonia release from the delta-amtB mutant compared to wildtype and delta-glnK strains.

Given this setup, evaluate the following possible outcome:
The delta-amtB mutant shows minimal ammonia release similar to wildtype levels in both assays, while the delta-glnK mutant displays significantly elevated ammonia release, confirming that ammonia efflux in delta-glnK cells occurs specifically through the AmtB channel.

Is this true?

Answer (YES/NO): NO